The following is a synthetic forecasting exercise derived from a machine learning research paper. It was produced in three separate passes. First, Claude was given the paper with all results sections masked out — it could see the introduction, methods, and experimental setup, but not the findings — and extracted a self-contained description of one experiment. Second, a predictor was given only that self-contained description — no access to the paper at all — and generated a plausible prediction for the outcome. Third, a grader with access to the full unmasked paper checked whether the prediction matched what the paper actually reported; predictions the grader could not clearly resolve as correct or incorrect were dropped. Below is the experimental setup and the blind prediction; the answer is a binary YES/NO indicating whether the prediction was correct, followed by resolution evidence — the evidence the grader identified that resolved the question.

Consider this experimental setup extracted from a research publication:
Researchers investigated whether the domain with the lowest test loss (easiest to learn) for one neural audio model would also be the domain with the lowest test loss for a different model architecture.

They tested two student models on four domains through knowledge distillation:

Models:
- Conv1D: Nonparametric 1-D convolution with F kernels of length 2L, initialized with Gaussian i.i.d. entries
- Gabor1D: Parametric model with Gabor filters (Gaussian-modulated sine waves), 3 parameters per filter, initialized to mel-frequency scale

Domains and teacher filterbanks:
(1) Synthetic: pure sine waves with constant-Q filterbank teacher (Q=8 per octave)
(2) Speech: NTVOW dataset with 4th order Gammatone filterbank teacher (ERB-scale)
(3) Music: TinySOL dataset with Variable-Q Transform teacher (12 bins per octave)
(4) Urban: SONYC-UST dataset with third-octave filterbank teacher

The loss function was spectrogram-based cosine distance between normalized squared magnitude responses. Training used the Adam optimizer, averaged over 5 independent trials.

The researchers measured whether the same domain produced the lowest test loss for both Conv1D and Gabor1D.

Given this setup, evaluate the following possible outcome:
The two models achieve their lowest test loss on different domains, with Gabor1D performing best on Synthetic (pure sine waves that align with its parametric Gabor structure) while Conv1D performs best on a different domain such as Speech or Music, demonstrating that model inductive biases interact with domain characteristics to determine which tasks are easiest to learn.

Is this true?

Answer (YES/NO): NO